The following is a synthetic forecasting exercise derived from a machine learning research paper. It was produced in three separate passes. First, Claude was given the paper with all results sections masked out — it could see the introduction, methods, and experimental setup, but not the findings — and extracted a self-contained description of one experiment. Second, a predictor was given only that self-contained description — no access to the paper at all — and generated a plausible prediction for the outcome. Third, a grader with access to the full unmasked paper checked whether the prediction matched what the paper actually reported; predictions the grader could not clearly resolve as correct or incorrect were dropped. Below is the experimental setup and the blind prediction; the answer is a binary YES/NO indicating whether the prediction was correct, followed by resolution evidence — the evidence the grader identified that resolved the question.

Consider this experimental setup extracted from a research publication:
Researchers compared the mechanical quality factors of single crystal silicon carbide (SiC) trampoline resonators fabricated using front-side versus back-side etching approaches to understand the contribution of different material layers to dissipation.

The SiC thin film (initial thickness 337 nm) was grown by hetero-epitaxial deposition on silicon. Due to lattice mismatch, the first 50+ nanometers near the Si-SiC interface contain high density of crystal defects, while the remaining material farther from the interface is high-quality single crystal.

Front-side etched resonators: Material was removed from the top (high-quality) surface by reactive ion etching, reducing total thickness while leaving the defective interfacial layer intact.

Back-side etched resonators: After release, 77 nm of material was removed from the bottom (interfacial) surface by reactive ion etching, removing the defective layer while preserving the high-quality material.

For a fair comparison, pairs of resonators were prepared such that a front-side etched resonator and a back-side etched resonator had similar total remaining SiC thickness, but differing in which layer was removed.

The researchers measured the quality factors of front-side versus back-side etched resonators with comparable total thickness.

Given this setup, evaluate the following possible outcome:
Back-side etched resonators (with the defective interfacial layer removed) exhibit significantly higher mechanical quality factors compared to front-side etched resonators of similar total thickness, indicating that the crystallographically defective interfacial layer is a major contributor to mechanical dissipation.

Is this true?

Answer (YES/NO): YES